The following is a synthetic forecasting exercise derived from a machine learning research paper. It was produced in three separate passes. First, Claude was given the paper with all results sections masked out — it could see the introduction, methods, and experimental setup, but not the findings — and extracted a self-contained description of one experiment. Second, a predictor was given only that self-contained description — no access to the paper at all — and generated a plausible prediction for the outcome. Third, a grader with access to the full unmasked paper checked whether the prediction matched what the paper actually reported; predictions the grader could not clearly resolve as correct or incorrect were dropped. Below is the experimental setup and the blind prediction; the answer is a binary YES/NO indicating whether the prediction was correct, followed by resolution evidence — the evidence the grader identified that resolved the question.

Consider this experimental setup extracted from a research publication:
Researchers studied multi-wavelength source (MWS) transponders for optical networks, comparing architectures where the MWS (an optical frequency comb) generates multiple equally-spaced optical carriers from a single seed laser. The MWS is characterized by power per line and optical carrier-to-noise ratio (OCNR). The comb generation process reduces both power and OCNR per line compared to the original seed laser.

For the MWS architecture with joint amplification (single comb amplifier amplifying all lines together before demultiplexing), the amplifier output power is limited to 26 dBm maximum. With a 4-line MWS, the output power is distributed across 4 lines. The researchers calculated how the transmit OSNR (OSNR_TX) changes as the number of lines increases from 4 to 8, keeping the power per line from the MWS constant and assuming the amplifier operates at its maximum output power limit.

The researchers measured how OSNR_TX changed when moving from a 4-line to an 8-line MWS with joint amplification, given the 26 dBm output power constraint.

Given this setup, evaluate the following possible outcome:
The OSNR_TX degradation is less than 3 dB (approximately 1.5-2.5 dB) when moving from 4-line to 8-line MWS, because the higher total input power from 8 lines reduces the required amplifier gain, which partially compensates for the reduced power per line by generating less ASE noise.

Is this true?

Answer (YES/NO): NO